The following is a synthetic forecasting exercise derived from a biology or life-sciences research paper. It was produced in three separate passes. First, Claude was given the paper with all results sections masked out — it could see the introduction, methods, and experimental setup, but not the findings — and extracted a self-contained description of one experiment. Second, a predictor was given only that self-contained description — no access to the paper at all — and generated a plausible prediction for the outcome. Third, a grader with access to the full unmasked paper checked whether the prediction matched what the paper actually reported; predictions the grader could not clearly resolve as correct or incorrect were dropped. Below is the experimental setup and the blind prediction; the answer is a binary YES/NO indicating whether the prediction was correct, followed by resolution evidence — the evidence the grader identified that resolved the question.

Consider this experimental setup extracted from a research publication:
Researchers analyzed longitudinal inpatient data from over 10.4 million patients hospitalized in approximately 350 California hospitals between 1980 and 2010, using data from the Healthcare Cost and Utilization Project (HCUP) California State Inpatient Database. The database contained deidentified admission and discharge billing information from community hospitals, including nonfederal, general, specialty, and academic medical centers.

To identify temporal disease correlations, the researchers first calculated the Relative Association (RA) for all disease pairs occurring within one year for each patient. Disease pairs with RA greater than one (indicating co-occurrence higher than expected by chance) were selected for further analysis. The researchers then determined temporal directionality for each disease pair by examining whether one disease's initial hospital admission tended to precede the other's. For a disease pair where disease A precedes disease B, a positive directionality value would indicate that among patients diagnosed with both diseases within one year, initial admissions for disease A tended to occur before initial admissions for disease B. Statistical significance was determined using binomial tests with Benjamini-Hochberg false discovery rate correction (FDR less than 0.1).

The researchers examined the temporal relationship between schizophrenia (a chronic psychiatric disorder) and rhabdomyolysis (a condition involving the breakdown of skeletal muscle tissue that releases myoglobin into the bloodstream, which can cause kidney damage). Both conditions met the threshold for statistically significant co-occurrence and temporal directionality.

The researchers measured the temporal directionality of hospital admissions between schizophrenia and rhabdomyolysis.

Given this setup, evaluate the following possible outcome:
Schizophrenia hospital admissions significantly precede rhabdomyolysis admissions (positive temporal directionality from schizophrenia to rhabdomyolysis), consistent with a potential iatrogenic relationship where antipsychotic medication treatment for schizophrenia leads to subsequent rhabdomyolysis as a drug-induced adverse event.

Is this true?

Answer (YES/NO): NO